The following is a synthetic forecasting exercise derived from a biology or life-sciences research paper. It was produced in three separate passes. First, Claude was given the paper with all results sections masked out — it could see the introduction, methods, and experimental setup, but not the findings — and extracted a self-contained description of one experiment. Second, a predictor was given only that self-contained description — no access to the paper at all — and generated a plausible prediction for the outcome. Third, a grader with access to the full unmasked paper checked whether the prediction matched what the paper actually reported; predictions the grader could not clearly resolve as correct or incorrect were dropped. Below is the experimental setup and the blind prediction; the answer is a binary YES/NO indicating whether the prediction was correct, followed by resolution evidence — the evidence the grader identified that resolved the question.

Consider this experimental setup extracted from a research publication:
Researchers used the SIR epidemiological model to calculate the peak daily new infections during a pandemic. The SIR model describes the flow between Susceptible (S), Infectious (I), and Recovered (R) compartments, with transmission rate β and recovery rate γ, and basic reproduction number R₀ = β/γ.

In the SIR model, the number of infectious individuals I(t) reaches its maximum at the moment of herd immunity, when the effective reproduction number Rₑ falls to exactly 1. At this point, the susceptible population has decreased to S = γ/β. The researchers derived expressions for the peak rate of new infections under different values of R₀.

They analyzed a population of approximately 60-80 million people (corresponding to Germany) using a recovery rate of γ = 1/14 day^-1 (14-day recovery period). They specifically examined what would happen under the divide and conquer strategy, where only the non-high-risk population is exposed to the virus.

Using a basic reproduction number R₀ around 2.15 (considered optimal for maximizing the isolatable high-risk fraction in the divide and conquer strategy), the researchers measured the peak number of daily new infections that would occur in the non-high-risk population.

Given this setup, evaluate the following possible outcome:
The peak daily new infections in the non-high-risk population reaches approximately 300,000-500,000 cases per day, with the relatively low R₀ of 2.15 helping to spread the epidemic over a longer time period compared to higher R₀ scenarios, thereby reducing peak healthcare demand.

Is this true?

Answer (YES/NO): NO